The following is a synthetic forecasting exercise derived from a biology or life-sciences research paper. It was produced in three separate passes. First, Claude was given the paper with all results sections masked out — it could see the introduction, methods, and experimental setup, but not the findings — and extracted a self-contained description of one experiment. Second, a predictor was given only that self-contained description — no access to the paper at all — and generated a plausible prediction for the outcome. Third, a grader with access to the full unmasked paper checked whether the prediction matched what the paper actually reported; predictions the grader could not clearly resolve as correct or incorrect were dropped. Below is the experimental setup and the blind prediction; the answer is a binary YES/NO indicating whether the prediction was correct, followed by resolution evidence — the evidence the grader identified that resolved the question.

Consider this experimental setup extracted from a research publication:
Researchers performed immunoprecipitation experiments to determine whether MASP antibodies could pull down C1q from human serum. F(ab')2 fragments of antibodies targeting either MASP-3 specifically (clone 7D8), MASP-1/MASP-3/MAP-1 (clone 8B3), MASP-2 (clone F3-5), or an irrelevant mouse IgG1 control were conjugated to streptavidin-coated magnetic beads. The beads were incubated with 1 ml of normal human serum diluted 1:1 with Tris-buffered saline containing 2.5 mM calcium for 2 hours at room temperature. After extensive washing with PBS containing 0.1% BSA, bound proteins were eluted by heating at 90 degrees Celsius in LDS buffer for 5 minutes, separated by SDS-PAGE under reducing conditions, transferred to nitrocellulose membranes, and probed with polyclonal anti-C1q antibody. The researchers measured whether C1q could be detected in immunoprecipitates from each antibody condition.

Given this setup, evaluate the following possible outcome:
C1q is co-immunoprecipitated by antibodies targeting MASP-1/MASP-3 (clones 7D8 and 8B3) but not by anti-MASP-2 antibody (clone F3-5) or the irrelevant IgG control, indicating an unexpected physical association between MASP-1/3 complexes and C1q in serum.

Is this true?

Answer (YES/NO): NO